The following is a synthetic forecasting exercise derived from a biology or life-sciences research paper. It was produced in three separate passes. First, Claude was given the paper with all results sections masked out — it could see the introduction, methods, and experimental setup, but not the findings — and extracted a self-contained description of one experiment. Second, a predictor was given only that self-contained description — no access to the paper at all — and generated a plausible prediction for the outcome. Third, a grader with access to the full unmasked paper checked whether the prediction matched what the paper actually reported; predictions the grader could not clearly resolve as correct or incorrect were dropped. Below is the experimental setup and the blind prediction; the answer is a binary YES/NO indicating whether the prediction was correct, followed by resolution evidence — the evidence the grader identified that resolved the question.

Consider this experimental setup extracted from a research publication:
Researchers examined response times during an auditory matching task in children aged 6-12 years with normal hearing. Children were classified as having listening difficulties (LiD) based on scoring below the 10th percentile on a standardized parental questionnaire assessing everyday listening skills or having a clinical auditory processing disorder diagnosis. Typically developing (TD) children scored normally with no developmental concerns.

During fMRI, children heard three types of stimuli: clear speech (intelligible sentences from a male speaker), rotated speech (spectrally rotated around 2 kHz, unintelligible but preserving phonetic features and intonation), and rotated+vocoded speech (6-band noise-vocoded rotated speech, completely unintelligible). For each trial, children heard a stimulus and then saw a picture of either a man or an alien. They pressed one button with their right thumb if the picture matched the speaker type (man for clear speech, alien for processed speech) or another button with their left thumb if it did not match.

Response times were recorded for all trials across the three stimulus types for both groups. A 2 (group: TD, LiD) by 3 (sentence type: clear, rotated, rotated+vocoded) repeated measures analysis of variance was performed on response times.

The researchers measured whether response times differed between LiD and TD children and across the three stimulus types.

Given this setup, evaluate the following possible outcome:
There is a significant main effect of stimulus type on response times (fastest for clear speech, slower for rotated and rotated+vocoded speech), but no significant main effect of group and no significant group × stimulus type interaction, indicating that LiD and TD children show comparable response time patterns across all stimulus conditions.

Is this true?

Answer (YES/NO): YES